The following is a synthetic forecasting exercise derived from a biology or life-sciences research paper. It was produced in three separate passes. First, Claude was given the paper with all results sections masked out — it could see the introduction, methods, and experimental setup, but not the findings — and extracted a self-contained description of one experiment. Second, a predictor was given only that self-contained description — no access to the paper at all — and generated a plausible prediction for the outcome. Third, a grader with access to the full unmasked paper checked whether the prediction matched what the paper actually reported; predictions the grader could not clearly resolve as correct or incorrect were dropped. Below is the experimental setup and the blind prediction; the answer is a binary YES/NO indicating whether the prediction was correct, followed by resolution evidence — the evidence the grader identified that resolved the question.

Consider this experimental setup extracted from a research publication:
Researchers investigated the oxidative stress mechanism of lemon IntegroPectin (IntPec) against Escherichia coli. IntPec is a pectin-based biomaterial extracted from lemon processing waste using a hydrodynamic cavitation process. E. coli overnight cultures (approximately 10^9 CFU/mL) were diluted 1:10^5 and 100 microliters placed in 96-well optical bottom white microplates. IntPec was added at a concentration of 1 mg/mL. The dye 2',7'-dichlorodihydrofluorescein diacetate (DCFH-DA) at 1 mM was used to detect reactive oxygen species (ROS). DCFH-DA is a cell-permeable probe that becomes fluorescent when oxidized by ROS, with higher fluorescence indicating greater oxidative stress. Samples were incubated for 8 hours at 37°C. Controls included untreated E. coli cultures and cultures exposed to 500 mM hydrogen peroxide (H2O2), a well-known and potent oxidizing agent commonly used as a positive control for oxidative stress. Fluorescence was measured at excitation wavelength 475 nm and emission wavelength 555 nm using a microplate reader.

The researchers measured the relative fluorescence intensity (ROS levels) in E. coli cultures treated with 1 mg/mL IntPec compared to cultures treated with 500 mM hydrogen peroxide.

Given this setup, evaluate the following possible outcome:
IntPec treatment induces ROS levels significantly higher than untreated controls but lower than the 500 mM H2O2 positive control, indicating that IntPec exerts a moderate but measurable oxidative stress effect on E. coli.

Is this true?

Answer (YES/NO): NO